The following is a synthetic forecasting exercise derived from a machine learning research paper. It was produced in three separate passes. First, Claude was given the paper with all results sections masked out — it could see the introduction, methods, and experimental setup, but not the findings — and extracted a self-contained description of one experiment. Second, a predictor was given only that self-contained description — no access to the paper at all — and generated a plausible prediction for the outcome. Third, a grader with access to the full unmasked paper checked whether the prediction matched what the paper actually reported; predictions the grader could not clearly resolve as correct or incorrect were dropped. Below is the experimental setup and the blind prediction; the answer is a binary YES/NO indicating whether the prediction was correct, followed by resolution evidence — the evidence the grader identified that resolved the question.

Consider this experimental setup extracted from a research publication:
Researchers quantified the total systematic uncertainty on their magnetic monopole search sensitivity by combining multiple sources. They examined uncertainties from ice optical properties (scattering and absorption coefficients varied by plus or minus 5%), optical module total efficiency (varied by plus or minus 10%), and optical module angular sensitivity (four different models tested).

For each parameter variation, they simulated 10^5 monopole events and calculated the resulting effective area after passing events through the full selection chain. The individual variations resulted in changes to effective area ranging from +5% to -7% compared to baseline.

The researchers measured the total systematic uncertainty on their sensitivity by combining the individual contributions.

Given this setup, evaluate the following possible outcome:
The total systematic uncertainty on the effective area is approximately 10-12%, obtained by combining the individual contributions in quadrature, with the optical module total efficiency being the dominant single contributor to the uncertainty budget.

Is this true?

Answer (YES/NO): NO